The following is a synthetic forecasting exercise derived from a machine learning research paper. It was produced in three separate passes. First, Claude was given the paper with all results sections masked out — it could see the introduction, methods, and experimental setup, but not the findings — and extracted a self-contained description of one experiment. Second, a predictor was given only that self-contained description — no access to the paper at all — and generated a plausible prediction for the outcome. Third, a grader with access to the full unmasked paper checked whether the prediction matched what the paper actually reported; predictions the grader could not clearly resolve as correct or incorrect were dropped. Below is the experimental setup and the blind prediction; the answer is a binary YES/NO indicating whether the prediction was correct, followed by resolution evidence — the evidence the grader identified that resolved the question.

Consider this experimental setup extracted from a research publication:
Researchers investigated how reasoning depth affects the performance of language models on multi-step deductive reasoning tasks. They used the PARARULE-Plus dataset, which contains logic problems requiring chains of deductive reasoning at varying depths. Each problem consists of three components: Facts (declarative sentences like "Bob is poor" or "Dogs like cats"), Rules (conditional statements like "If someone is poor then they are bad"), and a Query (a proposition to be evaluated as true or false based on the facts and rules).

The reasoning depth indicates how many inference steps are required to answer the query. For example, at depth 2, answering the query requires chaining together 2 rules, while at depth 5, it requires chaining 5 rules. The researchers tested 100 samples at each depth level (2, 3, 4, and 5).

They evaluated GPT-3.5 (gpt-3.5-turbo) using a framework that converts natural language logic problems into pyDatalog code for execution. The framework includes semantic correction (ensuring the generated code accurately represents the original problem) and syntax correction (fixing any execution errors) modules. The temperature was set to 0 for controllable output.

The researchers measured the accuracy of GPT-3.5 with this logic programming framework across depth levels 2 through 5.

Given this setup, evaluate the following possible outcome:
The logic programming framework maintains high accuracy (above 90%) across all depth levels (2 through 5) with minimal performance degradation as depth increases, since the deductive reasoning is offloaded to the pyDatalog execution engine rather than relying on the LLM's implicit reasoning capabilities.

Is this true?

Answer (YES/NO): NO